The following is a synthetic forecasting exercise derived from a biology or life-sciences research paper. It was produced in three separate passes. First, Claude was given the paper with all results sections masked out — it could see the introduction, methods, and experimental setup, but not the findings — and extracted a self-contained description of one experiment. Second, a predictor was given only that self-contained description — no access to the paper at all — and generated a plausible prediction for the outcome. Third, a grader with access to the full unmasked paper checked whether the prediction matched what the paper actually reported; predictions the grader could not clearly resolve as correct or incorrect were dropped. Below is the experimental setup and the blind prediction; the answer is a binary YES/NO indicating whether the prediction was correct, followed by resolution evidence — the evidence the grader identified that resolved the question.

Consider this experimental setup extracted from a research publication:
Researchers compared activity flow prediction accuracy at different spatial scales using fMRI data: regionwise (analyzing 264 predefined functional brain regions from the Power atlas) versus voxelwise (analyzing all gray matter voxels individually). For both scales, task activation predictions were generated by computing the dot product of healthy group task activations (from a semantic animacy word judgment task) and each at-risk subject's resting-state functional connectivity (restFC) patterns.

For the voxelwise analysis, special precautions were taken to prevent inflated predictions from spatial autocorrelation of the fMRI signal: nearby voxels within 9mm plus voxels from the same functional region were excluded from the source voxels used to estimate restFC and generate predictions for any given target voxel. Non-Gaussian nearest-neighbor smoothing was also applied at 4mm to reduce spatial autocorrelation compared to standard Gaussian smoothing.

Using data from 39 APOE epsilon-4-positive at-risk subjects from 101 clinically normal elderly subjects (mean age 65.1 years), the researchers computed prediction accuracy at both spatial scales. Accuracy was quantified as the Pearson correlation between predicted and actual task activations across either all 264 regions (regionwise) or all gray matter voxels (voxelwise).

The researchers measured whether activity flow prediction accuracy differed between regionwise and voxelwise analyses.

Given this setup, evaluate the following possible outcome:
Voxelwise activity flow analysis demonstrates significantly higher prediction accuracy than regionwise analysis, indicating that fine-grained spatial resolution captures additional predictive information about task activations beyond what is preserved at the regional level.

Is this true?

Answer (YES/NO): NO